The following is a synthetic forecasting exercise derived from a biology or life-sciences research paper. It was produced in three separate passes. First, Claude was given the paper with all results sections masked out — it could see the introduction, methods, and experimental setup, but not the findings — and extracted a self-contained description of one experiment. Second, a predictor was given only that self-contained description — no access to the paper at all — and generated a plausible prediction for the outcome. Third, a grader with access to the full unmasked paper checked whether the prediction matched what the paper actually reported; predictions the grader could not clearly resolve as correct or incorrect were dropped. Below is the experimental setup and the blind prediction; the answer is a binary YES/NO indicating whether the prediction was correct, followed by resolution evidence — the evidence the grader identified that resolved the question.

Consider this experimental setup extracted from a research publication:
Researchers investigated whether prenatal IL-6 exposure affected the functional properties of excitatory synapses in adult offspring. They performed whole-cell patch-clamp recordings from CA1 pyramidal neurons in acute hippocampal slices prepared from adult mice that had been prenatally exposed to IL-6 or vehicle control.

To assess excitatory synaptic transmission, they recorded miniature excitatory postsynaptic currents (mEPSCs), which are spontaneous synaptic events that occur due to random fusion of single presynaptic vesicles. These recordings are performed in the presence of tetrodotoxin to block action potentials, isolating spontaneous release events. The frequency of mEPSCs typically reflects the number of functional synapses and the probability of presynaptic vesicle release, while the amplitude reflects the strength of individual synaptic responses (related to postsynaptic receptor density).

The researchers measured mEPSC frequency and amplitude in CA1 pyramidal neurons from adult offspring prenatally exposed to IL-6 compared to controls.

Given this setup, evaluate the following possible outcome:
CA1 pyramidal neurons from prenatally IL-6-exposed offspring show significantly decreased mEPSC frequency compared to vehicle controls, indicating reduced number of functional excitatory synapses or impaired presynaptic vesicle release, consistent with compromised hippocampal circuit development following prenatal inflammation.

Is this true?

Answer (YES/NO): NO